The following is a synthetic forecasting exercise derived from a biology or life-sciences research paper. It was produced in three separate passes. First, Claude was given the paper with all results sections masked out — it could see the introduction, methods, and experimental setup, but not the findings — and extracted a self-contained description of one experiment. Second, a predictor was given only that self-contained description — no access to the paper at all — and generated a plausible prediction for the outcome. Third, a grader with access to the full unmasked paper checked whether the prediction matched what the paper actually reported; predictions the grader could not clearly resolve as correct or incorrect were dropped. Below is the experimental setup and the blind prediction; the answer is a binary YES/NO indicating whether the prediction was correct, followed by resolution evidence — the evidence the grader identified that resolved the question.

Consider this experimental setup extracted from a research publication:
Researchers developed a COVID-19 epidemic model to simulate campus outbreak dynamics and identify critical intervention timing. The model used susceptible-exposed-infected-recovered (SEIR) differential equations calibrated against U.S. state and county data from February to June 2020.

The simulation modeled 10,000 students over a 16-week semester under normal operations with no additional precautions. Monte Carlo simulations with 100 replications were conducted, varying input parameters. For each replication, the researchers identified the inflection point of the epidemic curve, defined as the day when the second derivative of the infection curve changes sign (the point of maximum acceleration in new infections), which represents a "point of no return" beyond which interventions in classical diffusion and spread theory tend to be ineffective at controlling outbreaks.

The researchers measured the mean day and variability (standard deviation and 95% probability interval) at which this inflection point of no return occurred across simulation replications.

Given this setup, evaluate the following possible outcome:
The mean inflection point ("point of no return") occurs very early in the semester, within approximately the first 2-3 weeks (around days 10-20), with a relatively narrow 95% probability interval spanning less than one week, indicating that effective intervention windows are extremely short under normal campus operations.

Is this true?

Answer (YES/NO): NO